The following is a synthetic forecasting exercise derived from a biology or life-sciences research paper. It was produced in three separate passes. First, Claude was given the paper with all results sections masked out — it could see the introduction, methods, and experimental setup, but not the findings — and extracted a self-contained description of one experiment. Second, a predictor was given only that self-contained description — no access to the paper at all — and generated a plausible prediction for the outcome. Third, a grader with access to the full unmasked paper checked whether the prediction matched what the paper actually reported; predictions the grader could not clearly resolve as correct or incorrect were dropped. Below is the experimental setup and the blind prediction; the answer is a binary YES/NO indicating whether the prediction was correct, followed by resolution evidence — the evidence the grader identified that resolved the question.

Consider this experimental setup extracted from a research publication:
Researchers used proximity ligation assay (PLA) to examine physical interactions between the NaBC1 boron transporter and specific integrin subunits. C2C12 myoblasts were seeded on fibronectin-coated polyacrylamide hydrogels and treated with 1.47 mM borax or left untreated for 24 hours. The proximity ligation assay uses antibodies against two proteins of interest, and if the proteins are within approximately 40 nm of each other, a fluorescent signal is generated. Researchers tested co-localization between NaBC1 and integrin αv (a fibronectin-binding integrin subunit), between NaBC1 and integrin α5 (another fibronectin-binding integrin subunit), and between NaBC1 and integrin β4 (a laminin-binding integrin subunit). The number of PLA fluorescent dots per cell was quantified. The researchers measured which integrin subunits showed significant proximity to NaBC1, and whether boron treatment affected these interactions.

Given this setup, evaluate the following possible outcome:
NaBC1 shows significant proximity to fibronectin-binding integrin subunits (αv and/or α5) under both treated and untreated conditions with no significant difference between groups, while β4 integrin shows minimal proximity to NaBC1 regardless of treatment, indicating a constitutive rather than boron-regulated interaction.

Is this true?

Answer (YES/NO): NO